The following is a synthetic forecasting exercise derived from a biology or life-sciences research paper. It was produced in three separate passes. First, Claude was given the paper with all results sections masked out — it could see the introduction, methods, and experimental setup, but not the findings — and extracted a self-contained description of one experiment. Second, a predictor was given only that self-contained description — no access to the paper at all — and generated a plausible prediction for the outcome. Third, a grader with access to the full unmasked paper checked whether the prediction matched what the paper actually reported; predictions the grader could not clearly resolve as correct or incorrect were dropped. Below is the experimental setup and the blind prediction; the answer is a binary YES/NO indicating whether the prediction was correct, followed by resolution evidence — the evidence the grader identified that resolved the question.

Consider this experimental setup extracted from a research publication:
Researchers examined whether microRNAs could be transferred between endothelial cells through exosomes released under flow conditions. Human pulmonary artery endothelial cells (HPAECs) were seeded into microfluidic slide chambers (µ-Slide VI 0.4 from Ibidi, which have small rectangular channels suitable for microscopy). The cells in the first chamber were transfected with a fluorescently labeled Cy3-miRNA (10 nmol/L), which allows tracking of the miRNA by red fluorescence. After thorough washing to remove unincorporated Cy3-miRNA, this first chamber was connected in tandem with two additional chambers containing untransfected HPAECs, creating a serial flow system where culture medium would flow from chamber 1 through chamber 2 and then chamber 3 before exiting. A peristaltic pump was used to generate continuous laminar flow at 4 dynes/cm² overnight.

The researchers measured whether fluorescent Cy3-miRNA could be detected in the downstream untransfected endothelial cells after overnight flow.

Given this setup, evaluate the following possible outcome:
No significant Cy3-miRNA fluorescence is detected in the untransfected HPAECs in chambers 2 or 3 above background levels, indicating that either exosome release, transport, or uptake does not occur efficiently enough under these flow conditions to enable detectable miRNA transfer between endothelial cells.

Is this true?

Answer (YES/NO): NO